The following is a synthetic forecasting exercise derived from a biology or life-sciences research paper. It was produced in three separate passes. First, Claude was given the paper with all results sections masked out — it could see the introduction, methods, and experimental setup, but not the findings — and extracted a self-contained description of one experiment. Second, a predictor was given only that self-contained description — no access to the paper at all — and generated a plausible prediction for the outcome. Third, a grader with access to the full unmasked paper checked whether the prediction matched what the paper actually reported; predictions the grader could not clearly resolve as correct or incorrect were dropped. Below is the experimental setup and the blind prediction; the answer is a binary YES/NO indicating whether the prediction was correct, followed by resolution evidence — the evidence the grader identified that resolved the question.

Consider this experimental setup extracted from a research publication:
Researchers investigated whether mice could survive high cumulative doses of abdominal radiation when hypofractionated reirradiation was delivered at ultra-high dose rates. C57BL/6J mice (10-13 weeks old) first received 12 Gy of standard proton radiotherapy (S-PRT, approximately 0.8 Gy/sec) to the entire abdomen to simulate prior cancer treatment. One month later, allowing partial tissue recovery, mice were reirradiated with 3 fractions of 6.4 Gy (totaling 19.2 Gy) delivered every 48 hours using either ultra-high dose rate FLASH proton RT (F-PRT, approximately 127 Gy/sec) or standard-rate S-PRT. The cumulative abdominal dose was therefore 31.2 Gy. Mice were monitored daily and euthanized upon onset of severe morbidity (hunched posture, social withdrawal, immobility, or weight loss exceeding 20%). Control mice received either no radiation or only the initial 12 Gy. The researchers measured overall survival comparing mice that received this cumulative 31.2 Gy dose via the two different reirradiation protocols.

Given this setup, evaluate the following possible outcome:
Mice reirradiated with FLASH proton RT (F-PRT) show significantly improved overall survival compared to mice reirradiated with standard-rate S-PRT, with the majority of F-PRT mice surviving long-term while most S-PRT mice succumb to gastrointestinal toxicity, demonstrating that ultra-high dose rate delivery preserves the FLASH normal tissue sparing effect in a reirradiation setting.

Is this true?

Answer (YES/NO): YES